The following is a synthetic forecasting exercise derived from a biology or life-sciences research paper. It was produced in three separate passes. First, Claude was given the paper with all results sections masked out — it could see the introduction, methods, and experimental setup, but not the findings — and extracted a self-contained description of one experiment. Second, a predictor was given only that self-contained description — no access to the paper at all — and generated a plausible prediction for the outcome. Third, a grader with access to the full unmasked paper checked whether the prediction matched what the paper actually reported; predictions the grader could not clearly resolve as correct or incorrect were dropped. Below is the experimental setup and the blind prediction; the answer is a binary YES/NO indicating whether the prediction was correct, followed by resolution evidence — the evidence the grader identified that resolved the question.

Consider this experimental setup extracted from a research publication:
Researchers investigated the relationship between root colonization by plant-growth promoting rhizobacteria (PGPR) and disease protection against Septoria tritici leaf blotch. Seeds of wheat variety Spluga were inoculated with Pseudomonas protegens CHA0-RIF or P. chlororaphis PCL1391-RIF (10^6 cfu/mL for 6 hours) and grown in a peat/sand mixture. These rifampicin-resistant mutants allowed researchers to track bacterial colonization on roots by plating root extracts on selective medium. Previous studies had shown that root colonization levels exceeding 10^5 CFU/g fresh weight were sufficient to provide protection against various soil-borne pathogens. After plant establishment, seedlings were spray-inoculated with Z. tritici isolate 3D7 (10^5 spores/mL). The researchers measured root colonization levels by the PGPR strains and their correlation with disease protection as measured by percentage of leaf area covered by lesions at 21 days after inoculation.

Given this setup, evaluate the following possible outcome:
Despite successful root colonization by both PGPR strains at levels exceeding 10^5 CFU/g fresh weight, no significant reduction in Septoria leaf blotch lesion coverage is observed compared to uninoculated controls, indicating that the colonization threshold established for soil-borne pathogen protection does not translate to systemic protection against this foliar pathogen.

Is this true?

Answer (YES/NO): YES